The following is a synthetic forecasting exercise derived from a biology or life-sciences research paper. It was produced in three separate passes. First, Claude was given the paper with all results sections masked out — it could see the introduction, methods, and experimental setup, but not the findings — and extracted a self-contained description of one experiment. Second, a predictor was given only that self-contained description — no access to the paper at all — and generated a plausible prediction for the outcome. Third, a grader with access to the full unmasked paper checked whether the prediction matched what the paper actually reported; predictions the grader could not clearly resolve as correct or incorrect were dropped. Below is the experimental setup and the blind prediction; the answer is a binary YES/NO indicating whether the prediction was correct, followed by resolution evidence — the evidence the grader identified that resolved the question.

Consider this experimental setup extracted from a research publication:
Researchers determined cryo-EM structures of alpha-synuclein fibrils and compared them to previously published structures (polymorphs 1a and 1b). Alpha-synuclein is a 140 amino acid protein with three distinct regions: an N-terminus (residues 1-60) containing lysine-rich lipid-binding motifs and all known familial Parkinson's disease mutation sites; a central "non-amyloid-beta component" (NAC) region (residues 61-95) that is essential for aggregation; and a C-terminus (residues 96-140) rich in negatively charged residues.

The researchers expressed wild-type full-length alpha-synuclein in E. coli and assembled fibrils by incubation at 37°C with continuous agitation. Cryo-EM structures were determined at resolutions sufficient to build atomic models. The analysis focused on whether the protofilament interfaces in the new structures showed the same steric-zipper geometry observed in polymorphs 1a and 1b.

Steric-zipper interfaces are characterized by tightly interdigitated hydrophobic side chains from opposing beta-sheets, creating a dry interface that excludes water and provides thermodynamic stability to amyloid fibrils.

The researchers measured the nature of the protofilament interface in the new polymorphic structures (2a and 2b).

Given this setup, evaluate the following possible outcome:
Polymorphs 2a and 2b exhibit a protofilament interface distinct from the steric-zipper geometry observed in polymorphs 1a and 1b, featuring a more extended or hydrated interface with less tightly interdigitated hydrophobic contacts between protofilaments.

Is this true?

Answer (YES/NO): YES